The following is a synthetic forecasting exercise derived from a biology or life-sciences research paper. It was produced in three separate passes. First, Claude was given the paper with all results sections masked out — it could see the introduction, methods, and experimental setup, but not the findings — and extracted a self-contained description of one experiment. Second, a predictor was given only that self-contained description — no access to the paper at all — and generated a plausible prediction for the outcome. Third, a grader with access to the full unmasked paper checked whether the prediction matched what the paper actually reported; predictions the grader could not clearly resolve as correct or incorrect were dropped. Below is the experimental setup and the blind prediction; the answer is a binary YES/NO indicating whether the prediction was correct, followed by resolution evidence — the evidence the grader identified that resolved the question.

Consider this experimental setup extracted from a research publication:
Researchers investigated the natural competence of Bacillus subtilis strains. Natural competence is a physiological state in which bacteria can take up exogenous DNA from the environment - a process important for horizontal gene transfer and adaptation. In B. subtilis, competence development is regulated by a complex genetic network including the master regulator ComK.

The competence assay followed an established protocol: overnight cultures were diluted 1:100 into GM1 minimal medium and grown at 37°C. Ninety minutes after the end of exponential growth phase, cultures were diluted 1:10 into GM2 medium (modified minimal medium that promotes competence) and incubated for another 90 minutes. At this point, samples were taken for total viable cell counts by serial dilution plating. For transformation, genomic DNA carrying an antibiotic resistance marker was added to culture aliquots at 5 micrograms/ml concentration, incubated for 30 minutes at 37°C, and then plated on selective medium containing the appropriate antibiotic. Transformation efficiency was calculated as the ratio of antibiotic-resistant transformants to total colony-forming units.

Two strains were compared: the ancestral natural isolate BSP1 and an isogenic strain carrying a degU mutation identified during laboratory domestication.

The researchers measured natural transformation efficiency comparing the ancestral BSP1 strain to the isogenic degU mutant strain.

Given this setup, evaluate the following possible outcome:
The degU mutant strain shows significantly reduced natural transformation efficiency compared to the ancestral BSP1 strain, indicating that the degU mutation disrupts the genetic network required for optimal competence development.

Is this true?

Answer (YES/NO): NO